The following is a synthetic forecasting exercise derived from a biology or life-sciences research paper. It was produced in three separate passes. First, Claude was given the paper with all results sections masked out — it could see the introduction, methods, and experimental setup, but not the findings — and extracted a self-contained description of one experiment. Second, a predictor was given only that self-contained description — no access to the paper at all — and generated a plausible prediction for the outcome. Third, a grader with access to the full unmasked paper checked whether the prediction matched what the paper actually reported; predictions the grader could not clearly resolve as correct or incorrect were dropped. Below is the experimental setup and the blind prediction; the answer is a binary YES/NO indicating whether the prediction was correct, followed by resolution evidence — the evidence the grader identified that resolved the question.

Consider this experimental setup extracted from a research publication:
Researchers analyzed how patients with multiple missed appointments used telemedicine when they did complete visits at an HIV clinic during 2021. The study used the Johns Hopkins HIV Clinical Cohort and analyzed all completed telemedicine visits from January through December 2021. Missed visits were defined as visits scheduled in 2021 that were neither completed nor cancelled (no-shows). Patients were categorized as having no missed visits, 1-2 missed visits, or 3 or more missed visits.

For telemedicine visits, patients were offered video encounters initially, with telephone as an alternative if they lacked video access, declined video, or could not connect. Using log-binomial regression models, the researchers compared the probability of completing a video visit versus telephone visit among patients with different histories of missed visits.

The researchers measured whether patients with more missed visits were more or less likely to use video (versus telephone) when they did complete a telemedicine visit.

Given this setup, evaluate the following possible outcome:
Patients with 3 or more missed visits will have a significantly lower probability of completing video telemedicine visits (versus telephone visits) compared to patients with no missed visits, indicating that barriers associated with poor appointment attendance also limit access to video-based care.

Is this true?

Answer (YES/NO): YES